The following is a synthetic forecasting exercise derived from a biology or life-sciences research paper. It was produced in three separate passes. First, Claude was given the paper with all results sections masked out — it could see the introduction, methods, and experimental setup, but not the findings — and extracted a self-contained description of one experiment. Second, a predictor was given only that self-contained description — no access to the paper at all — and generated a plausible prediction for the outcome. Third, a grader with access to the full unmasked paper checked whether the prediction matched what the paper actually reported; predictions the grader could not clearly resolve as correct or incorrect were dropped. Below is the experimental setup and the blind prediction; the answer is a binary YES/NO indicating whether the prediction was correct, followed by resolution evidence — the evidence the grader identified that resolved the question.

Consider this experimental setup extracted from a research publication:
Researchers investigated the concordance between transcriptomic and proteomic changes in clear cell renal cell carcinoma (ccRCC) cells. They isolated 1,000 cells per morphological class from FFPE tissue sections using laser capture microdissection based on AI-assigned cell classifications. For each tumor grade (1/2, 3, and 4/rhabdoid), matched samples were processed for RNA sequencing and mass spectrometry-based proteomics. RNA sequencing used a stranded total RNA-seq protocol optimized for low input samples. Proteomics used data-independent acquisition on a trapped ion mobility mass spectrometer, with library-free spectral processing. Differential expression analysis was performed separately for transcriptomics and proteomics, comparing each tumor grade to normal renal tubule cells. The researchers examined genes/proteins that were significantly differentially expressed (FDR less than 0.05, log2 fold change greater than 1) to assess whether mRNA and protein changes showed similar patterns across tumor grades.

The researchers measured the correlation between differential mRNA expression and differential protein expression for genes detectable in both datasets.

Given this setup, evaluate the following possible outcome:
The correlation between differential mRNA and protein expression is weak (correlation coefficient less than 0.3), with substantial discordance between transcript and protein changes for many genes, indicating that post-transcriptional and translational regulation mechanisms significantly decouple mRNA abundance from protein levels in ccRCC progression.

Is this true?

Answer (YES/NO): NO